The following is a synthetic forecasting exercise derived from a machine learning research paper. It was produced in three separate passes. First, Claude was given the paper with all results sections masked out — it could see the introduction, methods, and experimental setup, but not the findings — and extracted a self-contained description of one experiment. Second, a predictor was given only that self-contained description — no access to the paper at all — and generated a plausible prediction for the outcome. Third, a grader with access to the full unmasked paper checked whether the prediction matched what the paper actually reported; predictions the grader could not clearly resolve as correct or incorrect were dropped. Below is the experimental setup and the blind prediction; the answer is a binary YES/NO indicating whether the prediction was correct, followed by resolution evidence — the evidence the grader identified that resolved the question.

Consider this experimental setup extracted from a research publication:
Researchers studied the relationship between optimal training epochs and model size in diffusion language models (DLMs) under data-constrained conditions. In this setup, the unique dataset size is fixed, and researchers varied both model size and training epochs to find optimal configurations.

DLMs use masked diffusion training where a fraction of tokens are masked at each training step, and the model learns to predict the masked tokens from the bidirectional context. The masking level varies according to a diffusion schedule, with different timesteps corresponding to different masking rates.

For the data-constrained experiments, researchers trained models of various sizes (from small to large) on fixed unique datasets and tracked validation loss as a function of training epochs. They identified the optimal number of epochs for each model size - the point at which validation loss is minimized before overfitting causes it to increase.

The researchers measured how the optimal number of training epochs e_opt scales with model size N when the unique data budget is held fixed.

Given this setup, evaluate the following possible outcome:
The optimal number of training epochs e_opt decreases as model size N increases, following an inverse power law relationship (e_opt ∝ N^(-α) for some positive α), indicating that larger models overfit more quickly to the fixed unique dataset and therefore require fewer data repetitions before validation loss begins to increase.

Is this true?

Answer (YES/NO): YES